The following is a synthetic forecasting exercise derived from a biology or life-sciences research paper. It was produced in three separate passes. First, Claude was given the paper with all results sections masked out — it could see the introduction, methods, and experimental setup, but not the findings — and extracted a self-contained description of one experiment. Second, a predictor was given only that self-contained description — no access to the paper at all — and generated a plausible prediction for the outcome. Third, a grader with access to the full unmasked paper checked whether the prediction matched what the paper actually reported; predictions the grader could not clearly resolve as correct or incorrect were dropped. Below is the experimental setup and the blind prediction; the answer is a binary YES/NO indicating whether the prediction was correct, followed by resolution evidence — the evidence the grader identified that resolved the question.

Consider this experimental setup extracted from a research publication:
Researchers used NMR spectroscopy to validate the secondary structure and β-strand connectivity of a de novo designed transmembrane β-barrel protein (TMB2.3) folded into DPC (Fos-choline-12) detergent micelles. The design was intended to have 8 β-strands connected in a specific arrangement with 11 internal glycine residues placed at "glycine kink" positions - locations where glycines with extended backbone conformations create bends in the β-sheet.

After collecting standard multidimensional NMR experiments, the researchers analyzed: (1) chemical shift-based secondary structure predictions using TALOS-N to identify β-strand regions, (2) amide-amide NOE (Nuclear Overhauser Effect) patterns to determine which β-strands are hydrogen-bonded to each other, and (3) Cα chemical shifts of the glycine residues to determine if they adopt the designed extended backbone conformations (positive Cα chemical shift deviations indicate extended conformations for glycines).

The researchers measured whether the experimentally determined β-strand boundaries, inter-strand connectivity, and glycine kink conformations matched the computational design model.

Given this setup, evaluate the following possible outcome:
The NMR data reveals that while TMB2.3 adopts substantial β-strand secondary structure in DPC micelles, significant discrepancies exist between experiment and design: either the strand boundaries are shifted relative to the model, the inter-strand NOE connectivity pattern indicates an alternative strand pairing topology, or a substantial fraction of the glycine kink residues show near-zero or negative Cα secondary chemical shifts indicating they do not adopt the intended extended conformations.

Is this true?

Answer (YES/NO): NO